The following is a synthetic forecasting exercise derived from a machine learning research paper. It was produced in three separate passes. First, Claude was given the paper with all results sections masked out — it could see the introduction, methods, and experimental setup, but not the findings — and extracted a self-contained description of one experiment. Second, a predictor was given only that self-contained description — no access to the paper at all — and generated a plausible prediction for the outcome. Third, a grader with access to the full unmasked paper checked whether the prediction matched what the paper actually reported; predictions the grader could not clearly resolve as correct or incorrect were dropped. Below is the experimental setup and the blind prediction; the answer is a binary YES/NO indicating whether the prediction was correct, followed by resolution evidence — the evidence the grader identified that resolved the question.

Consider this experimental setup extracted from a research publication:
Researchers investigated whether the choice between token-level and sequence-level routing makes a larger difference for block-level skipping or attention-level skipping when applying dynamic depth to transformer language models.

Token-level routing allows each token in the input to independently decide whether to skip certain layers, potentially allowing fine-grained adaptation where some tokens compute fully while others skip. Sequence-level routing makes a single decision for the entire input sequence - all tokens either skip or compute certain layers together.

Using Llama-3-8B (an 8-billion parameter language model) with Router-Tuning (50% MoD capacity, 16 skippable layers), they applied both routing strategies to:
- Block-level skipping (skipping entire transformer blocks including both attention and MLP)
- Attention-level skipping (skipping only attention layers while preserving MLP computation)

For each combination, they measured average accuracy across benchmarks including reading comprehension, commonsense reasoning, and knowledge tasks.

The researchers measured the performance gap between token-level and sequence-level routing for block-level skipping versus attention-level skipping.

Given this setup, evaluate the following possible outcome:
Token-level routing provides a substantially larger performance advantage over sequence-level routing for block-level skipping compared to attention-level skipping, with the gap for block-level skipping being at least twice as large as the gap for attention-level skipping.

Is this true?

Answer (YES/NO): NO